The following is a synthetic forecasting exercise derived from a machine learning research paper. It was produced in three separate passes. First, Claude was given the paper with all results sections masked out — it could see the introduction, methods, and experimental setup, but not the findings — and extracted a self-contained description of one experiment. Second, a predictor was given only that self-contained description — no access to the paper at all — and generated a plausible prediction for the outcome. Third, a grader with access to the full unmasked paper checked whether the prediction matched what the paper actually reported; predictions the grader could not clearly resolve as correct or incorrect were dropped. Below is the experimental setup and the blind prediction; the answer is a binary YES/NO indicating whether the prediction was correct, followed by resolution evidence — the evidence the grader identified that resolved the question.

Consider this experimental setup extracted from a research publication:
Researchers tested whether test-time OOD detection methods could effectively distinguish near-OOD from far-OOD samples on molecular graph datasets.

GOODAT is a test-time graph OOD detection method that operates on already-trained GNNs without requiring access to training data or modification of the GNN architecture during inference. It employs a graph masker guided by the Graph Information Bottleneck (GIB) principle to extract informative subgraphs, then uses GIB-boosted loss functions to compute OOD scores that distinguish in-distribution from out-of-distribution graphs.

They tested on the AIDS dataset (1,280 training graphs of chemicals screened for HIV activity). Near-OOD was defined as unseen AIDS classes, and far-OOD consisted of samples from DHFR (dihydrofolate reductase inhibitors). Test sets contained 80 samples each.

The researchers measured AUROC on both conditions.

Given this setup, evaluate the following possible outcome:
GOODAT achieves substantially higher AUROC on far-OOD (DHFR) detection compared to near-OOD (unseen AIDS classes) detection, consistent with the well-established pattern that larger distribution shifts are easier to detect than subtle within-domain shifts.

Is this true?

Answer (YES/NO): YES